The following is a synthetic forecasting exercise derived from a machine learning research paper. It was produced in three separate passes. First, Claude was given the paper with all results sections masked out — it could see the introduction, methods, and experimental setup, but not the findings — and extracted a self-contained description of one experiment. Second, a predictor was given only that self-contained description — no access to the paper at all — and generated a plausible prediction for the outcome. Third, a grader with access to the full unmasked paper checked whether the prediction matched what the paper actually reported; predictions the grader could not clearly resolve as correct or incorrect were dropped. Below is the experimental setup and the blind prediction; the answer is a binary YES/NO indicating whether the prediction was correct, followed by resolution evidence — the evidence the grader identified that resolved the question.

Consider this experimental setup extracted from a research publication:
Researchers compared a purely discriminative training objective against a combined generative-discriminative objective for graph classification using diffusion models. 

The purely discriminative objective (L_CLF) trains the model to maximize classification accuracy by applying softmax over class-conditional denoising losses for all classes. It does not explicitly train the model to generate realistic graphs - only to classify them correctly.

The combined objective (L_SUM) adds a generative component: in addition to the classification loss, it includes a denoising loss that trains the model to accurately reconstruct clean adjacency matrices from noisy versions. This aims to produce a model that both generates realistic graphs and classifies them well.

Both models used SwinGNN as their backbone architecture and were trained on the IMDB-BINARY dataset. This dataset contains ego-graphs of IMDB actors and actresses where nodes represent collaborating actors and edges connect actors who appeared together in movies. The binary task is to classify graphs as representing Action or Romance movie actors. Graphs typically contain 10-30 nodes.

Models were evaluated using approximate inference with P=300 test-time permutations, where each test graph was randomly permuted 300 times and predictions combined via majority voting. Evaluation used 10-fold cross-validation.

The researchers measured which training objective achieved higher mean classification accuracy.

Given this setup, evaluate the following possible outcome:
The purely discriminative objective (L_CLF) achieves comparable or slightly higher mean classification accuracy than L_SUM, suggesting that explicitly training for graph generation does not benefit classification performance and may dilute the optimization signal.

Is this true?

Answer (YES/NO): YES